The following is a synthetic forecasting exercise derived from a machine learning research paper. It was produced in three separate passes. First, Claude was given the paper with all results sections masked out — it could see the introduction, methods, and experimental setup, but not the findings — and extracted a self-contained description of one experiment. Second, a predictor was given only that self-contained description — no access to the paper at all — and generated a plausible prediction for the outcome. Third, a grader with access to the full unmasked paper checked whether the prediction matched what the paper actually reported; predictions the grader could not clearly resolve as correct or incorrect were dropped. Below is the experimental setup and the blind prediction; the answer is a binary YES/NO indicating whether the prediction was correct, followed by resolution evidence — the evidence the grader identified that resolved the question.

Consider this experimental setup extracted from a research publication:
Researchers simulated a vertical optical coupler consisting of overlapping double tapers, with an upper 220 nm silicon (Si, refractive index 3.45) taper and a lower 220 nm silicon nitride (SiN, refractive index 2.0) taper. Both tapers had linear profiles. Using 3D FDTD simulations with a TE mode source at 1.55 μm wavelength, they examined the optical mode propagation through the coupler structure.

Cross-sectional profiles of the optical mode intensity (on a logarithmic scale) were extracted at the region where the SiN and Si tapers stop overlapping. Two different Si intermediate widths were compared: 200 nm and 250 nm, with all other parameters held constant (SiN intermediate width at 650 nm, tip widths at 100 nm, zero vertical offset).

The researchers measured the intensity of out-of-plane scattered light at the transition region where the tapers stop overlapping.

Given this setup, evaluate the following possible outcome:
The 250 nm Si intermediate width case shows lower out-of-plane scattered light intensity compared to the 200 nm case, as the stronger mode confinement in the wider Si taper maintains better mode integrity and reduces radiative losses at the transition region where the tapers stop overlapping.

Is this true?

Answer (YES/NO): YES